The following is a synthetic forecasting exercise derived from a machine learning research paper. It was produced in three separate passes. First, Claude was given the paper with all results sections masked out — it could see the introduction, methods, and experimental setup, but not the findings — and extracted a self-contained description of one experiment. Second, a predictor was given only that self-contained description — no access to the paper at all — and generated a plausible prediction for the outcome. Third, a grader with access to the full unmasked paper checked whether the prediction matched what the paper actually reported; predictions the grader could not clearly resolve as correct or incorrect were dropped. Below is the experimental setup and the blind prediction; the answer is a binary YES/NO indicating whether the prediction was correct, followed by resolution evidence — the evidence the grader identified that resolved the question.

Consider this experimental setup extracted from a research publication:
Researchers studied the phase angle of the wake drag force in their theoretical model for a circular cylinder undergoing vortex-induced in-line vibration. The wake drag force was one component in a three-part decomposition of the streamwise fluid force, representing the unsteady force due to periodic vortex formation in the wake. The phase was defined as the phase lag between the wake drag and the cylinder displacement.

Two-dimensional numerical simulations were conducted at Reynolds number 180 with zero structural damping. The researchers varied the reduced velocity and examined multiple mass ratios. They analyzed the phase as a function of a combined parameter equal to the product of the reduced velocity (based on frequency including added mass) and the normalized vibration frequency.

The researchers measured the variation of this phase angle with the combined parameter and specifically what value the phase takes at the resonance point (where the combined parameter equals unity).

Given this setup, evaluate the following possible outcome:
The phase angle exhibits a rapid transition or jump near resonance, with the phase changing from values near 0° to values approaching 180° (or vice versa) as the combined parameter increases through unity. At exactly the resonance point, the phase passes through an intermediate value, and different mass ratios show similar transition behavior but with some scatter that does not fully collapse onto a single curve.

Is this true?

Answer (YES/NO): NO